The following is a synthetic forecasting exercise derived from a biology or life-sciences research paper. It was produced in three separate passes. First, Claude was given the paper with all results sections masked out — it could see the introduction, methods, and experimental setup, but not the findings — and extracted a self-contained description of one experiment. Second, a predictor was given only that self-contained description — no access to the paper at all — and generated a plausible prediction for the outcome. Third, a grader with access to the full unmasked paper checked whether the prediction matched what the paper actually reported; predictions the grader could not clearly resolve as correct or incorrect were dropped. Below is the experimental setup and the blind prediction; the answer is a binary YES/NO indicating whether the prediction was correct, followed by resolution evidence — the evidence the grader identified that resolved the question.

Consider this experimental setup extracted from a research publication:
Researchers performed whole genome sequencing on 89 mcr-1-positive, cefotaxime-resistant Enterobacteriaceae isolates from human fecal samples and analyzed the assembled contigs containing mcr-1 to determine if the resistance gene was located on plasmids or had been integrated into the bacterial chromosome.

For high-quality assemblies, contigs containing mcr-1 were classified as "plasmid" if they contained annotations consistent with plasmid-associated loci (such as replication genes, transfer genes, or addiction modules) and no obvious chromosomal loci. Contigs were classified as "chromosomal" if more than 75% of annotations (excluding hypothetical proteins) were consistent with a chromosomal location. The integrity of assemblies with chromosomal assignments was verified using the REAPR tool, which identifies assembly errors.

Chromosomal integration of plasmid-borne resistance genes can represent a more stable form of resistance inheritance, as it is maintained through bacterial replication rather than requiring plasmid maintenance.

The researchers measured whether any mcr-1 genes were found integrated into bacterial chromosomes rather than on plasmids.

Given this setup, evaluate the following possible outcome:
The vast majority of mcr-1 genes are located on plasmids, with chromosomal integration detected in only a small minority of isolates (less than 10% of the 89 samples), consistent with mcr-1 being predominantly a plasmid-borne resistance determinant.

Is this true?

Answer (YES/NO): NO